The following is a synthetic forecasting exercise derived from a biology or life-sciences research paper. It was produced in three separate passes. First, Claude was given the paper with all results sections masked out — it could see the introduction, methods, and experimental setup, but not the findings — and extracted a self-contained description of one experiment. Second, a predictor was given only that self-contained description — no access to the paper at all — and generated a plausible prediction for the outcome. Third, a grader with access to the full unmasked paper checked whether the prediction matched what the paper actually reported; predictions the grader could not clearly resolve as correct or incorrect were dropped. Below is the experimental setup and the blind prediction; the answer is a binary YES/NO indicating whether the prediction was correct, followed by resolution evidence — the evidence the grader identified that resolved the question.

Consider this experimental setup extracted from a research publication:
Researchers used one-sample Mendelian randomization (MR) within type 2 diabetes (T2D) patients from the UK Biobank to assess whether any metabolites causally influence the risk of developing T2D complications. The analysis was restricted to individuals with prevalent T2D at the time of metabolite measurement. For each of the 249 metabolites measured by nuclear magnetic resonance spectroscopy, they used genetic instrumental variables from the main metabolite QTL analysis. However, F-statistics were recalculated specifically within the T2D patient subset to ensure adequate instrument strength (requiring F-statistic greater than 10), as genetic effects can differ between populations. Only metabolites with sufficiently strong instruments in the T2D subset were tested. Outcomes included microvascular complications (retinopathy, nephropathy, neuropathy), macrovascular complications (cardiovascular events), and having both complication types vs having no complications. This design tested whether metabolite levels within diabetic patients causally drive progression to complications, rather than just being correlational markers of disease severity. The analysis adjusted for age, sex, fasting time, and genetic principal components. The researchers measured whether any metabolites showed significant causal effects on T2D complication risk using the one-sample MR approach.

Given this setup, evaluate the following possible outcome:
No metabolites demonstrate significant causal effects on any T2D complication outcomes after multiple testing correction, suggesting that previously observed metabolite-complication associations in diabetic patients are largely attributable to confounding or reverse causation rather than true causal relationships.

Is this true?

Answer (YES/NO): NO